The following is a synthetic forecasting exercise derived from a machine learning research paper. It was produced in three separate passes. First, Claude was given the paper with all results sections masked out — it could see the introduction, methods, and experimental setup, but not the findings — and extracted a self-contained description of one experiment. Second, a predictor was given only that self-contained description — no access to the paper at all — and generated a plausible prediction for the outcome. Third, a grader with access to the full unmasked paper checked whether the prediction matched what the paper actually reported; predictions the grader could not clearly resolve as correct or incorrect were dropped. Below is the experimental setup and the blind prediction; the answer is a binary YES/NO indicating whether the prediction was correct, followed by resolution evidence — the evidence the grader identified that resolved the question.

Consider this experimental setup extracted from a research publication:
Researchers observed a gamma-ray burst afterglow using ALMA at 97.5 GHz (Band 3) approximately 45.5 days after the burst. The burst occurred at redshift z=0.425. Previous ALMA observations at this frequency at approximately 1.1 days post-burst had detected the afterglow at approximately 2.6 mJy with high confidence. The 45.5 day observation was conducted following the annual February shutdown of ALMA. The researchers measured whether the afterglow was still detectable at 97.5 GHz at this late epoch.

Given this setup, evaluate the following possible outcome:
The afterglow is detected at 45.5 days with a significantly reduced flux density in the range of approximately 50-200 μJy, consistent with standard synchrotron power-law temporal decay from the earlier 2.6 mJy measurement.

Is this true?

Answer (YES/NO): NO